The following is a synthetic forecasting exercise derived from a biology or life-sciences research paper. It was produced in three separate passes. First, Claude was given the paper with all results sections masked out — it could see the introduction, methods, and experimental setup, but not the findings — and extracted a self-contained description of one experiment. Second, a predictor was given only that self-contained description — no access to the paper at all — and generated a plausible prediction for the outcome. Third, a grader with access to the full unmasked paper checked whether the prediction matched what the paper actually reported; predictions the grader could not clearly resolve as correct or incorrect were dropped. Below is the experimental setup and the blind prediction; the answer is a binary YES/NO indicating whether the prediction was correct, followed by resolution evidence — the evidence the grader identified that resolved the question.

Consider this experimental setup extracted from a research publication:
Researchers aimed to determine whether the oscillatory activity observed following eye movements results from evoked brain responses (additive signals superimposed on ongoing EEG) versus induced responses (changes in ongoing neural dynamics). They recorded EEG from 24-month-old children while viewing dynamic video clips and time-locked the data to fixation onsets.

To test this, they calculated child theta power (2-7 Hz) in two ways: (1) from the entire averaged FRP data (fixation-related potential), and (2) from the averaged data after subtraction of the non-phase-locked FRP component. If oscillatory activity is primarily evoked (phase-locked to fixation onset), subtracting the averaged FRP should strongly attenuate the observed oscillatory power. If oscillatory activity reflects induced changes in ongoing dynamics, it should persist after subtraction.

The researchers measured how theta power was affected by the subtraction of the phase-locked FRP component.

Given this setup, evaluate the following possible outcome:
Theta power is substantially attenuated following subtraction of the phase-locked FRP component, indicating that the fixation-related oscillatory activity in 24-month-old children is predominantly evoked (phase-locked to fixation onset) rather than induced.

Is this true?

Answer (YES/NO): YES